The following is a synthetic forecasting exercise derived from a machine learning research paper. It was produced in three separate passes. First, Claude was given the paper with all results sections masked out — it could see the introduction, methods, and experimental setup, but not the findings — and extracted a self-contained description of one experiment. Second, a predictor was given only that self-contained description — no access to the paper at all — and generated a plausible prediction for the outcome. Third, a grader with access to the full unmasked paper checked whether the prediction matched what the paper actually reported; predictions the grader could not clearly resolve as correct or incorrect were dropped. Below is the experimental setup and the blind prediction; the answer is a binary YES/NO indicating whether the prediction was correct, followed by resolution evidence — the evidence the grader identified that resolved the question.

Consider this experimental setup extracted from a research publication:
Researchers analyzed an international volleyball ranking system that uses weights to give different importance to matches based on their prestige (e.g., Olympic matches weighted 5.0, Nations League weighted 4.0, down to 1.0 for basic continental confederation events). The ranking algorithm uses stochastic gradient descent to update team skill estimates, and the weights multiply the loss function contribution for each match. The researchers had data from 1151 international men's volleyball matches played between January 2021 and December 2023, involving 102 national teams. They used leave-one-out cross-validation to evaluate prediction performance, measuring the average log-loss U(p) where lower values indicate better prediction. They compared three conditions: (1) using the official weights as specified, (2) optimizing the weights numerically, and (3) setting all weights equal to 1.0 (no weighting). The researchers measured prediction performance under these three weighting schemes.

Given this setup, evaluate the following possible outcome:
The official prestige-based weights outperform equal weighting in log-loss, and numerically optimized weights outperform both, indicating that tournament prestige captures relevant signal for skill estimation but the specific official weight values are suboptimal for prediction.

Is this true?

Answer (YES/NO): NO